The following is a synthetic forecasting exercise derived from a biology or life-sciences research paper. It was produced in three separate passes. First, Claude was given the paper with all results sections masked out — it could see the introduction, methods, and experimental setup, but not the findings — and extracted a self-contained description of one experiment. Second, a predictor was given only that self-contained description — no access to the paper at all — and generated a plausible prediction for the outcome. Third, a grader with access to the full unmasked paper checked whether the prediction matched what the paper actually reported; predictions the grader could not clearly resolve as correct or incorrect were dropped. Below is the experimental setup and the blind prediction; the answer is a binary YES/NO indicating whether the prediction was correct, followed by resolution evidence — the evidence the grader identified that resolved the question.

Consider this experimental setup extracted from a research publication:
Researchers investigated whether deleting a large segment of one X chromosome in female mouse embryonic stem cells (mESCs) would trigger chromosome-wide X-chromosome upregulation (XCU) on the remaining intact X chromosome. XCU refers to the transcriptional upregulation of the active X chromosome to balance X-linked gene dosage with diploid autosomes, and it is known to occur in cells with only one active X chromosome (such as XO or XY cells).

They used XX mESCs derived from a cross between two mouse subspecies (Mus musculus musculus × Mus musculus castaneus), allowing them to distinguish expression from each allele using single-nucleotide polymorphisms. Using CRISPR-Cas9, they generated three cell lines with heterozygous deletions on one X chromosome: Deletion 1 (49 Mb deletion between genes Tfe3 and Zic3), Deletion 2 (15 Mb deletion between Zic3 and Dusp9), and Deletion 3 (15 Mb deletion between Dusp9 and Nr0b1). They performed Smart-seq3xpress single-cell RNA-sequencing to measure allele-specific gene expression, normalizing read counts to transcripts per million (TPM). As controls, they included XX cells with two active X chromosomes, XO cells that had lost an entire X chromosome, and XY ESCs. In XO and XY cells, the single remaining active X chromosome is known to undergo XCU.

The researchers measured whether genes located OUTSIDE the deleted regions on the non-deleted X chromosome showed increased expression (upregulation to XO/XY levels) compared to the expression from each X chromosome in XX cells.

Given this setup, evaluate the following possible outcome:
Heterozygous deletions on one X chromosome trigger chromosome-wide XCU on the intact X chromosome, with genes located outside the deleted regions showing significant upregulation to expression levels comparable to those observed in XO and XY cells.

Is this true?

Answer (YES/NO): NO